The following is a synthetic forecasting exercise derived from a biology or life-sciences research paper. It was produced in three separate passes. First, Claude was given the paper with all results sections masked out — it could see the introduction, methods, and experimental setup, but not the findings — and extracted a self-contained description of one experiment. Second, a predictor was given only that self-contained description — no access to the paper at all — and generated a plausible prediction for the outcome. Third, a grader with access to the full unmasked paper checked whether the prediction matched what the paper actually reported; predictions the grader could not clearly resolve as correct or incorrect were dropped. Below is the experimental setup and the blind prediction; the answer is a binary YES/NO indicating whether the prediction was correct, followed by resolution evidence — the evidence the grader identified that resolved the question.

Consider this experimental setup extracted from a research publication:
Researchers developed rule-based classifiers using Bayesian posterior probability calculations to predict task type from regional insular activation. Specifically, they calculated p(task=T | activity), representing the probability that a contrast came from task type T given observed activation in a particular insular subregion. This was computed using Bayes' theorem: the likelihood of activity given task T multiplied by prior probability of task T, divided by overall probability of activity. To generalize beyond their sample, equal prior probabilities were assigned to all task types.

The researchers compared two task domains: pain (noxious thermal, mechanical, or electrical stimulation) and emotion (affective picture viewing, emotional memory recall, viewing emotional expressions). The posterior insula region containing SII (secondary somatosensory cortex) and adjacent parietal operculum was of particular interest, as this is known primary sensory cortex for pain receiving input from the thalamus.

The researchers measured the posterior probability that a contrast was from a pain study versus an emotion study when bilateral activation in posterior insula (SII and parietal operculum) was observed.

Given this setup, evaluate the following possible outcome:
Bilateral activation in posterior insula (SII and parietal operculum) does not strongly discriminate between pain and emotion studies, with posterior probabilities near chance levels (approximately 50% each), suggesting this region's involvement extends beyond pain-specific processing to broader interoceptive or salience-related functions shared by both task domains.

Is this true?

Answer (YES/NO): NO